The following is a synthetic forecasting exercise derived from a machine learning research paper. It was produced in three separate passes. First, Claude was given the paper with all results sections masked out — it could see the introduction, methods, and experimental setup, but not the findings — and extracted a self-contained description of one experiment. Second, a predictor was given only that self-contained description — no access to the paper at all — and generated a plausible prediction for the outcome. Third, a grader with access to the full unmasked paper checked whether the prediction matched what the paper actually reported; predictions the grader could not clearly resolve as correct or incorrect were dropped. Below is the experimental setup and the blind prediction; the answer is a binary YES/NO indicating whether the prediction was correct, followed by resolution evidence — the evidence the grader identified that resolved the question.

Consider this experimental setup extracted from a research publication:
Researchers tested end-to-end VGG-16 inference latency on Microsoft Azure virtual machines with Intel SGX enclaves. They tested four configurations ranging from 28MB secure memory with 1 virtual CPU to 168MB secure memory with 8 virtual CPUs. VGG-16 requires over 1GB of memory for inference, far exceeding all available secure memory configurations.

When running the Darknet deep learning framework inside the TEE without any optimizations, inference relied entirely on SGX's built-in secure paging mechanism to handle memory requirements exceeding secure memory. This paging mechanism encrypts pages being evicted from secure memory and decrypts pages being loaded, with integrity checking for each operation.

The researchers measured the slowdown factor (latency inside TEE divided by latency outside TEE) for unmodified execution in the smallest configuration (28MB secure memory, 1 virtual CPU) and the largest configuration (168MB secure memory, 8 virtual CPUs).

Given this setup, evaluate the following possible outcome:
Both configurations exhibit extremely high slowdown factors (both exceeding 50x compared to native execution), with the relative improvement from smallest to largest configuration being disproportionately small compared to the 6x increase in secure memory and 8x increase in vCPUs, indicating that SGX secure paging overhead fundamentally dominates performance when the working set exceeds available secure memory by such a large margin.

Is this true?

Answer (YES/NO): NO